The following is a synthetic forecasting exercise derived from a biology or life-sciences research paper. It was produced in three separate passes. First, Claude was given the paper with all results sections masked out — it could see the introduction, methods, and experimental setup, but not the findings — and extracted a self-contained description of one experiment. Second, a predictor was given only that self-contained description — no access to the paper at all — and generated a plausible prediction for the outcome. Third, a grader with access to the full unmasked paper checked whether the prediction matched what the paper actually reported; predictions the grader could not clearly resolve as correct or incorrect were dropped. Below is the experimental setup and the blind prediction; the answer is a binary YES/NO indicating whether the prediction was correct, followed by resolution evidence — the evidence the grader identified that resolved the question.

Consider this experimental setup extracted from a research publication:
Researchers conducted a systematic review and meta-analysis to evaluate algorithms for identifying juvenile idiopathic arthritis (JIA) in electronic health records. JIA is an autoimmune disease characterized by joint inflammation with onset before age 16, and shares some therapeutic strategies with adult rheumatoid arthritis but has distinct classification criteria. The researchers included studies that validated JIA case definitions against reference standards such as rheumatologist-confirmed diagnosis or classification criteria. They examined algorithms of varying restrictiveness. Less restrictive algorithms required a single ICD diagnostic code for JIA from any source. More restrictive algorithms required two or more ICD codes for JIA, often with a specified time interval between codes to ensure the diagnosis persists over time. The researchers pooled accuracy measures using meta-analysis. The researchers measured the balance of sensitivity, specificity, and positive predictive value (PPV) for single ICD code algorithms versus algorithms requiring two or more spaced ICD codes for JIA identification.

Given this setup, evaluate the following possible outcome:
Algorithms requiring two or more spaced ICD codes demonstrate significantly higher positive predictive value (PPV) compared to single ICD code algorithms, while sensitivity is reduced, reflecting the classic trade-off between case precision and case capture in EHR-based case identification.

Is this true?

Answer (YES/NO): YES